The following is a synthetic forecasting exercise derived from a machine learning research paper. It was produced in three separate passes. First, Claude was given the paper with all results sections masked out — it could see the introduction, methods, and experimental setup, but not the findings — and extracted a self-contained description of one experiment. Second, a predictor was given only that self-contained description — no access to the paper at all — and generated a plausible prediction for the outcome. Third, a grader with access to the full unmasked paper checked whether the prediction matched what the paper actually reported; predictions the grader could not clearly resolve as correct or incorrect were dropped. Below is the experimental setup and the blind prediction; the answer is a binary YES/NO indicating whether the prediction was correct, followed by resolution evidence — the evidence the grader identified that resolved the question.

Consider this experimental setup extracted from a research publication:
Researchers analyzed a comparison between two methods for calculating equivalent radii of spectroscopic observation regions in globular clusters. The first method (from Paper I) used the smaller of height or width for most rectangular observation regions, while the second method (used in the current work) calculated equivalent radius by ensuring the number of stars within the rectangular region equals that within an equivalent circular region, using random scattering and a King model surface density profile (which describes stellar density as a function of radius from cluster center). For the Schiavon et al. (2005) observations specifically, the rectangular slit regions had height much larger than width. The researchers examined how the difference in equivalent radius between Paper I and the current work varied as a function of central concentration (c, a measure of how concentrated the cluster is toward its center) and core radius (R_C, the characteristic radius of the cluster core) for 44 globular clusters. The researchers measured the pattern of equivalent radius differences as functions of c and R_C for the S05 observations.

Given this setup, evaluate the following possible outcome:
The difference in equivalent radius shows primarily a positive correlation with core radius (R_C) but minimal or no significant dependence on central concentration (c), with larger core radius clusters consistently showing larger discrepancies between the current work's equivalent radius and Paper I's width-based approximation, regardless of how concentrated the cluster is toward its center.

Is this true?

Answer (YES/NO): NO